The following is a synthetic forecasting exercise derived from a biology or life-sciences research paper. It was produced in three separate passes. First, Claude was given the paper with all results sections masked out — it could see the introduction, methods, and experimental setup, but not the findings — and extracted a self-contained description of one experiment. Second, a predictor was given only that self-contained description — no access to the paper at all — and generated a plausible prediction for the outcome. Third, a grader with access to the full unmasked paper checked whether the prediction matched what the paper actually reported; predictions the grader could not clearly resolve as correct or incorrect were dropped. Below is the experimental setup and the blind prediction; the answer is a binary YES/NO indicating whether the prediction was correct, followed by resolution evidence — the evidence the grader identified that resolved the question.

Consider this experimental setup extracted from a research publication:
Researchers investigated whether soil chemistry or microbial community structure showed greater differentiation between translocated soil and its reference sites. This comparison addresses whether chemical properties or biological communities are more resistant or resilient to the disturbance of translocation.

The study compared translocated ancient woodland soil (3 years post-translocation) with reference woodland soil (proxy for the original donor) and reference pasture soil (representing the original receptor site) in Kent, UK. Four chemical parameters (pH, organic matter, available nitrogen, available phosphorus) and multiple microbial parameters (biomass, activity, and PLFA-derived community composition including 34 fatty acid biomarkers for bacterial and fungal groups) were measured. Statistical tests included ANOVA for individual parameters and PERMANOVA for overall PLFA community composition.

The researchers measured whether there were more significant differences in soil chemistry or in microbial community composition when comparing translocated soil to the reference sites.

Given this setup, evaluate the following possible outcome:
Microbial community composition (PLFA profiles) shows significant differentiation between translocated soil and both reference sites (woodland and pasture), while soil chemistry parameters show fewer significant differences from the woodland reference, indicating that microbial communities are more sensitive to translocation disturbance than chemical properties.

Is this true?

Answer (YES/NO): NO